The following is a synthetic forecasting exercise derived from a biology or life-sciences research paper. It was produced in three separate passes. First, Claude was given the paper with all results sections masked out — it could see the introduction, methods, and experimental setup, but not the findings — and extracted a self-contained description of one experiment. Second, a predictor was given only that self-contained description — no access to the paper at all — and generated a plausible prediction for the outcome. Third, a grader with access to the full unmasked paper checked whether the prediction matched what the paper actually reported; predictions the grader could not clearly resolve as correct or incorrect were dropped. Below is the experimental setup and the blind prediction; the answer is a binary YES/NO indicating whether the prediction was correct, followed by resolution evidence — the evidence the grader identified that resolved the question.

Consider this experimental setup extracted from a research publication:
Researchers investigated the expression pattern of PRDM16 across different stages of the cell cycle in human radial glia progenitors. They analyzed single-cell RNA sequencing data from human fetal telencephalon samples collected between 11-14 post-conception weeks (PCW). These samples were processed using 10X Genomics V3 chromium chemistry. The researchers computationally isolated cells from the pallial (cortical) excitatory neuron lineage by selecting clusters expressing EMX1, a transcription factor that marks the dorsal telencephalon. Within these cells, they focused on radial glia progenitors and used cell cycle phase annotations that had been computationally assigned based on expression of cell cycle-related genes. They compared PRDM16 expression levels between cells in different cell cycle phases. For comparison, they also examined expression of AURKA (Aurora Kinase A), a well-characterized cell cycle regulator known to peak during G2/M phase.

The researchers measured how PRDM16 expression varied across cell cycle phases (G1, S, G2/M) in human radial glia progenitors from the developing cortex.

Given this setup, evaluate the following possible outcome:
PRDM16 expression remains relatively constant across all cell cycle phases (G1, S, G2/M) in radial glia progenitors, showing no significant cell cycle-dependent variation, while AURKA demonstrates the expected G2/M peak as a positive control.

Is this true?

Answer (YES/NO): NO